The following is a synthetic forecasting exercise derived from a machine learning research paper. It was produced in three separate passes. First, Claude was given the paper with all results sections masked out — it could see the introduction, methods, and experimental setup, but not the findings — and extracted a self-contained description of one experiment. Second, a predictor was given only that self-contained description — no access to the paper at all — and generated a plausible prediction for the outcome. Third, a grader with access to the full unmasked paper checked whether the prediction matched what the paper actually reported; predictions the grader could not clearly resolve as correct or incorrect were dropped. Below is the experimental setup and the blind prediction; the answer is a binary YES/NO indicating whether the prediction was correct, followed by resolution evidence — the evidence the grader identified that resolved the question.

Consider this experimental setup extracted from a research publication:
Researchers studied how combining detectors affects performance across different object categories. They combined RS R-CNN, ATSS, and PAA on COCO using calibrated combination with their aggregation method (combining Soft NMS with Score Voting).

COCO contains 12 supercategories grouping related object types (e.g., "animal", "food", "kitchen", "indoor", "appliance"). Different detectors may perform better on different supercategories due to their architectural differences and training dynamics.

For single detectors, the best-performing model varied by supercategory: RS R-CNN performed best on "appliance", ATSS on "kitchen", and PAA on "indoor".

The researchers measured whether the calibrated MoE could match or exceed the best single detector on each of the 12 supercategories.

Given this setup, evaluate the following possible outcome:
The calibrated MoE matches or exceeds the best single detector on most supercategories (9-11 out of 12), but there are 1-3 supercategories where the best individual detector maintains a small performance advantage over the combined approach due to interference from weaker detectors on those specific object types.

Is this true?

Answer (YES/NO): NO